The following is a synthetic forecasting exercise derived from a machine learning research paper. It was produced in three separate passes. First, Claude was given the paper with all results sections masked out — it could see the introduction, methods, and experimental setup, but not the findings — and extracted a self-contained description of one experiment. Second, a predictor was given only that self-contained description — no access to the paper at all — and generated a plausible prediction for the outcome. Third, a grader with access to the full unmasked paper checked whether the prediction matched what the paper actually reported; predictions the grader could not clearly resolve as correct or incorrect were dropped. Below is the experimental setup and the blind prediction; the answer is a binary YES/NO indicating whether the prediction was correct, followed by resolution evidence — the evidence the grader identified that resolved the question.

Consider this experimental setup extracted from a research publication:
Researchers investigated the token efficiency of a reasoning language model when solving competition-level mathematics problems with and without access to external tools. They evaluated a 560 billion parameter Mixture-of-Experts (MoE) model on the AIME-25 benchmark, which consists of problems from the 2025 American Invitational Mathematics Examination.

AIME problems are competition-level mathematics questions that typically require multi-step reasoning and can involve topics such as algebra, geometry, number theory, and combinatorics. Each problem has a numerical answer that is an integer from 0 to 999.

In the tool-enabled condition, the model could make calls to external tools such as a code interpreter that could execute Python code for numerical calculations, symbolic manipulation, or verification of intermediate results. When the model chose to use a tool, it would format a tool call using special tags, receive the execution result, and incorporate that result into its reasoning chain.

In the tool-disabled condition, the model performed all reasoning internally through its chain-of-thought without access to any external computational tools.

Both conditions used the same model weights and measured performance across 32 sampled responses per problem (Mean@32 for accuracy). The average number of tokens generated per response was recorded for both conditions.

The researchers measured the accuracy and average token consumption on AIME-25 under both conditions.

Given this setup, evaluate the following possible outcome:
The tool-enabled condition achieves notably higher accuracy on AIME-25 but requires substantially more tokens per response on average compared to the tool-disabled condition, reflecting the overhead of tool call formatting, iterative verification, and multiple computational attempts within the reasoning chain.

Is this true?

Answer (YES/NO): NO